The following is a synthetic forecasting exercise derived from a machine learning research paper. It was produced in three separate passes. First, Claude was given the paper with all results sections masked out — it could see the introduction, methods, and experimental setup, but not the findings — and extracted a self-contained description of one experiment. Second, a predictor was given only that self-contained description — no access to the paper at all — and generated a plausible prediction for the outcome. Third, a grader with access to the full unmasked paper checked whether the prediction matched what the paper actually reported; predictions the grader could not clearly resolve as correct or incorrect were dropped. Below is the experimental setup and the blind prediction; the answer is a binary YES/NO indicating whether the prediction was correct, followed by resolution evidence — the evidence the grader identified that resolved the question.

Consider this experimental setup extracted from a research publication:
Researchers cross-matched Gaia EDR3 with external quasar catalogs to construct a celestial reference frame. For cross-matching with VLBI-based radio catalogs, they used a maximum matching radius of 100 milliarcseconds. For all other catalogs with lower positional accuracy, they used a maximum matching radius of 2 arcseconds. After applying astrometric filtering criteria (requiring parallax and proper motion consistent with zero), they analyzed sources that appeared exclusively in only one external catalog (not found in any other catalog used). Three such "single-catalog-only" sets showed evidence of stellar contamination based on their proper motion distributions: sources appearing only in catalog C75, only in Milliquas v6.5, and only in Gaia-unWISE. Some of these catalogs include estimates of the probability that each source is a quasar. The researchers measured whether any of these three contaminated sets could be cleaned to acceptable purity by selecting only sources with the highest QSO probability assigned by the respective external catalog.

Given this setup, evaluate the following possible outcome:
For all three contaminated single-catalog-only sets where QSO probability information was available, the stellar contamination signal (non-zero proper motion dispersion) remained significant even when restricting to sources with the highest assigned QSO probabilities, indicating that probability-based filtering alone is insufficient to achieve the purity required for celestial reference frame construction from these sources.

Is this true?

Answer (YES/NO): NO